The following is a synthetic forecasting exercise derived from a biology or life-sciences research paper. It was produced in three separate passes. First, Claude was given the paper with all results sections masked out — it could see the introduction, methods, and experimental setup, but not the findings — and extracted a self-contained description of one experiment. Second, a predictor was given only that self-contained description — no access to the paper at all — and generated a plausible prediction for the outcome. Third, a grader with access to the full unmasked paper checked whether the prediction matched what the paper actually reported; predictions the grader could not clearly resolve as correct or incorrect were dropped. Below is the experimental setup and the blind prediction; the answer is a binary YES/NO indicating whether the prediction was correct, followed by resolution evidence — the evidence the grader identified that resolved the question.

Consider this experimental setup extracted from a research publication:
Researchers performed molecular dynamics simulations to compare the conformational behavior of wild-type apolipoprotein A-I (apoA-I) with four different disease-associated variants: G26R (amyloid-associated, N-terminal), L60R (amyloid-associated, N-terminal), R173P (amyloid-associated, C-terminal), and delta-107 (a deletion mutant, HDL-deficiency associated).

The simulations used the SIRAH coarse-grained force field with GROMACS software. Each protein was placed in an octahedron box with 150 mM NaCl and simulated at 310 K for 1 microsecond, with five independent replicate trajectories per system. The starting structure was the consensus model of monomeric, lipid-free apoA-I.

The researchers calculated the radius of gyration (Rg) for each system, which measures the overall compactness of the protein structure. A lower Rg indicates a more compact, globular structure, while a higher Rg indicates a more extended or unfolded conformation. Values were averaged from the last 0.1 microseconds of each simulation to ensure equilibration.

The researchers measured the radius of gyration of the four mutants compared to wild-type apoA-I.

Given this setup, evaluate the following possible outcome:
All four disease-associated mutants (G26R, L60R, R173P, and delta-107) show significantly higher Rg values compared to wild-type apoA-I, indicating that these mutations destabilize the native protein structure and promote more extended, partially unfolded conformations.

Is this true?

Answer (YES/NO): NO